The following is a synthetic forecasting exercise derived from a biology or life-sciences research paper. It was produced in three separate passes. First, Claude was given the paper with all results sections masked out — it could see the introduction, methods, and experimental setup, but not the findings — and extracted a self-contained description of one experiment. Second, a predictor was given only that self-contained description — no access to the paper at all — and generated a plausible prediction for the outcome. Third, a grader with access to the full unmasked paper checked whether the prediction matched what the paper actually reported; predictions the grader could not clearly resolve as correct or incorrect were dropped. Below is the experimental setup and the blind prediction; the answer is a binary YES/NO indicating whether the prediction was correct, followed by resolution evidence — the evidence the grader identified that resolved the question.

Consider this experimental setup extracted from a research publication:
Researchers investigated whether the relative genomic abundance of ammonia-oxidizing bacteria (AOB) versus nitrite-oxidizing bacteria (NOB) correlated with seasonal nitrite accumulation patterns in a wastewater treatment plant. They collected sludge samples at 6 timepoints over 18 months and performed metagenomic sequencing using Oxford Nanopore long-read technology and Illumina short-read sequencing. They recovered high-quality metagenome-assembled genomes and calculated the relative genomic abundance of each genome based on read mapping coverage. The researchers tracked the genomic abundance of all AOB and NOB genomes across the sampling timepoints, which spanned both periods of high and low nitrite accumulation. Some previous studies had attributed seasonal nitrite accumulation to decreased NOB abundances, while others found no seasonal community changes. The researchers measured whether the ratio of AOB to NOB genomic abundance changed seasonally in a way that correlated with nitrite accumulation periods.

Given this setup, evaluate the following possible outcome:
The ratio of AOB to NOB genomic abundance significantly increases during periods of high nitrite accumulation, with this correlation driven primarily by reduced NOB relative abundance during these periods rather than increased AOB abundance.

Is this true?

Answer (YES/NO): NO